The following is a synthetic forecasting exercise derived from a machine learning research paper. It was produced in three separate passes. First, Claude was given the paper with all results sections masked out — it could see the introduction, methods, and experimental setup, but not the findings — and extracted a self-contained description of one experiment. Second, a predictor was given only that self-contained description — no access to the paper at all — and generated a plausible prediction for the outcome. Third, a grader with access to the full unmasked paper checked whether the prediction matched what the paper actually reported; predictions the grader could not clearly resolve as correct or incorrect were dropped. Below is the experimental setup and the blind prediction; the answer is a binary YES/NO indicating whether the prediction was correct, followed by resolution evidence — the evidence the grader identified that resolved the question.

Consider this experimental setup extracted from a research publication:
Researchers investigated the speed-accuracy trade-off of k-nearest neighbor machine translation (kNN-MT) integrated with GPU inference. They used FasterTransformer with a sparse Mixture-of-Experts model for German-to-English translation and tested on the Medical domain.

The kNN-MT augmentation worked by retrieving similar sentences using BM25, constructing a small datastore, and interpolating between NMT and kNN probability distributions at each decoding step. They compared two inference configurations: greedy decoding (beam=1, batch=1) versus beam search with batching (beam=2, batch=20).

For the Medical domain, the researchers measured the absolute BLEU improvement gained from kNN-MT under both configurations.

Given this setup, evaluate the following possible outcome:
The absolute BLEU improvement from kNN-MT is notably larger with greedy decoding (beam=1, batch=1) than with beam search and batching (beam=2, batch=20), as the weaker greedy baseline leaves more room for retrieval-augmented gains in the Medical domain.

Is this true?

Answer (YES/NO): NO